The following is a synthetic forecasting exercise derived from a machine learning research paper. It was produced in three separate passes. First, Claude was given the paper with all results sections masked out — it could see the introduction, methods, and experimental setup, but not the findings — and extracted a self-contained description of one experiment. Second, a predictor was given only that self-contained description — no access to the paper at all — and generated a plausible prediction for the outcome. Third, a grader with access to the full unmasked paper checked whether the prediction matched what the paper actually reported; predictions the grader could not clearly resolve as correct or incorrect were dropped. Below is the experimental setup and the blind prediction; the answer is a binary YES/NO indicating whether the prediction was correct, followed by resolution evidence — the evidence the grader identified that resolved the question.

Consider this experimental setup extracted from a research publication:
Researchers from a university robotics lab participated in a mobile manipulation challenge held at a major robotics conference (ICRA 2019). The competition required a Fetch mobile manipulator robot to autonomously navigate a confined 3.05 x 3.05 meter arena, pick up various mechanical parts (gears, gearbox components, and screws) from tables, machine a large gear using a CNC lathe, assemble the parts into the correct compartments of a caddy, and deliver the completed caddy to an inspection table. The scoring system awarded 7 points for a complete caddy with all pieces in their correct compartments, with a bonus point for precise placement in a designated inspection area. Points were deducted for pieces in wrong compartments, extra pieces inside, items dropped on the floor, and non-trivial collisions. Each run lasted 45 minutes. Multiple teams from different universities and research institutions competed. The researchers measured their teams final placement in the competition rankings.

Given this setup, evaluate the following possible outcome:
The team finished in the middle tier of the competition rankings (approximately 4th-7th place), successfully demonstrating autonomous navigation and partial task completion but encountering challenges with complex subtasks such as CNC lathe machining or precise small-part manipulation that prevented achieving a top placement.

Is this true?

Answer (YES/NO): NO